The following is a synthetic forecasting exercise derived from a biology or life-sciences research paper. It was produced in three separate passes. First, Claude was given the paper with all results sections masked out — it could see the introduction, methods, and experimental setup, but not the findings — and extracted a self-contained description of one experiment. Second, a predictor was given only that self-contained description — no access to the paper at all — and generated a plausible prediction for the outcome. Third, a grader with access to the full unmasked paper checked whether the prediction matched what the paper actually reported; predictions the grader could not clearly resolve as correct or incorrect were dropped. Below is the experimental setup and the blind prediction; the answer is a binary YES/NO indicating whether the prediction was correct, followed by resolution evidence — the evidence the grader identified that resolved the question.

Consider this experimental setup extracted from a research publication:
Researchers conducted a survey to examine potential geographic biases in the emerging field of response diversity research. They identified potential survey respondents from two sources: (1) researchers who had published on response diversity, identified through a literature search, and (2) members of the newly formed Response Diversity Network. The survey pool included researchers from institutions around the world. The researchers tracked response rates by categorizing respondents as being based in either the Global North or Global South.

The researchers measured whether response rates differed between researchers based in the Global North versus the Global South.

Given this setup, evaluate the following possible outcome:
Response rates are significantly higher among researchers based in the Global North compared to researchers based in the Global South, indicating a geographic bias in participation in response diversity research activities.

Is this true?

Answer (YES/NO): YES